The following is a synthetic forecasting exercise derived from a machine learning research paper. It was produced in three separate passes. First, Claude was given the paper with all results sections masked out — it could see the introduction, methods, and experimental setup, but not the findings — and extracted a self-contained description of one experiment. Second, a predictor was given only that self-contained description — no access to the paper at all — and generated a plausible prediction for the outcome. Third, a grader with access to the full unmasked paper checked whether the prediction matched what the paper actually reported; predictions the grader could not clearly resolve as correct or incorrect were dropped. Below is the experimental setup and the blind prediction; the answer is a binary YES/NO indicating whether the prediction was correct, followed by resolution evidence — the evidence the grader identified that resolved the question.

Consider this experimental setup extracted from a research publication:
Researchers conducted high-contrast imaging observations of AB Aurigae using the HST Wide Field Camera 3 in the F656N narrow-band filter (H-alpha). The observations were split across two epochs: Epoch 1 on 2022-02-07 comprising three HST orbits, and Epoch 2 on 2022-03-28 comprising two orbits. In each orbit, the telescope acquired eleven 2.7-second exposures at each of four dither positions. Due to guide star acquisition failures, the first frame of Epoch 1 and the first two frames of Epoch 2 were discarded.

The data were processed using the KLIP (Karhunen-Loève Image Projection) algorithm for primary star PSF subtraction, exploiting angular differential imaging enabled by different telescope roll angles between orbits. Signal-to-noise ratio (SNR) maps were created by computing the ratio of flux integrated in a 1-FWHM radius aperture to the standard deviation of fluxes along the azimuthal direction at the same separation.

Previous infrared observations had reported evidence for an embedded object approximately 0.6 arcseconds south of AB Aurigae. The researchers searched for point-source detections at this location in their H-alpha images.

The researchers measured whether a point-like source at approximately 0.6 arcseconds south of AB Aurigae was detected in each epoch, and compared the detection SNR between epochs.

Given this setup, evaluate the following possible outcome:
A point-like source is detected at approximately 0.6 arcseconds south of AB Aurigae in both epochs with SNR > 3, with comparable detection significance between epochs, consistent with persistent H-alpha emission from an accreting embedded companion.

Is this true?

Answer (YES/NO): YES